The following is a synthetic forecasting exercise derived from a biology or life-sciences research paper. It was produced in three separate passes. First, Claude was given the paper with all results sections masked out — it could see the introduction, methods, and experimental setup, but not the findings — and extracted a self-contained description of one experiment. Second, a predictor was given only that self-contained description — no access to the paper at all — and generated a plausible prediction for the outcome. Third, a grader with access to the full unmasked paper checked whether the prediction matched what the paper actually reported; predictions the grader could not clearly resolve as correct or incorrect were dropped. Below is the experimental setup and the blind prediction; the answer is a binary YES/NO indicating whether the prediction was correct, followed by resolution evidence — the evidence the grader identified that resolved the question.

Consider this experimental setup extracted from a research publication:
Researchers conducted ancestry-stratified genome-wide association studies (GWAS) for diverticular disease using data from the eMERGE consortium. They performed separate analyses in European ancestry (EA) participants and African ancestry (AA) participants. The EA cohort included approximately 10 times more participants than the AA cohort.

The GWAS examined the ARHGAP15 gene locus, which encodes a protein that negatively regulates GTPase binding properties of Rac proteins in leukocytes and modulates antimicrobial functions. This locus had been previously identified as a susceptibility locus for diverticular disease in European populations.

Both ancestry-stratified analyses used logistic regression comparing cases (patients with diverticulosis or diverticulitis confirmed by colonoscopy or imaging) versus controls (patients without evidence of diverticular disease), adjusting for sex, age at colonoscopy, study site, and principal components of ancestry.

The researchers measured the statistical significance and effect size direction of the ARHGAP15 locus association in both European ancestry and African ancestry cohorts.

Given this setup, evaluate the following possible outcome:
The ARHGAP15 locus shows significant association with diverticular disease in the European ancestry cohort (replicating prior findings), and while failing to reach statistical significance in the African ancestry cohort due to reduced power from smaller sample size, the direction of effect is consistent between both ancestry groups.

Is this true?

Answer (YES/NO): YES